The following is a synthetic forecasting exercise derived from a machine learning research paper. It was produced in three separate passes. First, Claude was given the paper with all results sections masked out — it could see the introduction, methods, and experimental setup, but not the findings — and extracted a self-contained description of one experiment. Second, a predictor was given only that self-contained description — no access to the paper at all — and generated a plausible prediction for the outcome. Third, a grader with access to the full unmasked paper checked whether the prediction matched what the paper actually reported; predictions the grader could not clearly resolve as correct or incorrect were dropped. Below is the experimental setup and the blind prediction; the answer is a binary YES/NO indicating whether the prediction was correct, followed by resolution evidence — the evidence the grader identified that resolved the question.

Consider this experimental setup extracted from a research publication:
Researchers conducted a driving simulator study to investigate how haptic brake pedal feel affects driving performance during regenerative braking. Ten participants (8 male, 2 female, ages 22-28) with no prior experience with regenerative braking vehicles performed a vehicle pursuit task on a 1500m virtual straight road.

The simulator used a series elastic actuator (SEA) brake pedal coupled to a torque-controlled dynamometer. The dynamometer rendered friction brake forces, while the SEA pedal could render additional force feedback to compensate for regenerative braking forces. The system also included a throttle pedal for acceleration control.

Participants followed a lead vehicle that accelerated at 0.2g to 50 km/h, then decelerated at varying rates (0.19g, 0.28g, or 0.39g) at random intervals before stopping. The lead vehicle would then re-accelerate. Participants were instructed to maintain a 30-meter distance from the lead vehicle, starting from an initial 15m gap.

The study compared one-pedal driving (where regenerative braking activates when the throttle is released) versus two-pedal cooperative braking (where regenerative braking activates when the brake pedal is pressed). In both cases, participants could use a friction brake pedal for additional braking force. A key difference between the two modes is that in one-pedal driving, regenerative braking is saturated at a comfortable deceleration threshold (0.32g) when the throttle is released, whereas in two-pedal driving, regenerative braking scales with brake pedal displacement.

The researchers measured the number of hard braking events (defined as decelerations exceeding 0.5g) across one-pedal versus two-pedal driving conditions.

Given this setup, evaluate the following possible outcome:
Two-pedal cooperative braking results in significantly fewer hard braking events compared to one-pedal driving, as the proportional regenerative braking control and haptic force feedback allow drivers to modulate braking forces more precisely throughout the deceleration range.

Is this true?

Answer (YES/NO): NO